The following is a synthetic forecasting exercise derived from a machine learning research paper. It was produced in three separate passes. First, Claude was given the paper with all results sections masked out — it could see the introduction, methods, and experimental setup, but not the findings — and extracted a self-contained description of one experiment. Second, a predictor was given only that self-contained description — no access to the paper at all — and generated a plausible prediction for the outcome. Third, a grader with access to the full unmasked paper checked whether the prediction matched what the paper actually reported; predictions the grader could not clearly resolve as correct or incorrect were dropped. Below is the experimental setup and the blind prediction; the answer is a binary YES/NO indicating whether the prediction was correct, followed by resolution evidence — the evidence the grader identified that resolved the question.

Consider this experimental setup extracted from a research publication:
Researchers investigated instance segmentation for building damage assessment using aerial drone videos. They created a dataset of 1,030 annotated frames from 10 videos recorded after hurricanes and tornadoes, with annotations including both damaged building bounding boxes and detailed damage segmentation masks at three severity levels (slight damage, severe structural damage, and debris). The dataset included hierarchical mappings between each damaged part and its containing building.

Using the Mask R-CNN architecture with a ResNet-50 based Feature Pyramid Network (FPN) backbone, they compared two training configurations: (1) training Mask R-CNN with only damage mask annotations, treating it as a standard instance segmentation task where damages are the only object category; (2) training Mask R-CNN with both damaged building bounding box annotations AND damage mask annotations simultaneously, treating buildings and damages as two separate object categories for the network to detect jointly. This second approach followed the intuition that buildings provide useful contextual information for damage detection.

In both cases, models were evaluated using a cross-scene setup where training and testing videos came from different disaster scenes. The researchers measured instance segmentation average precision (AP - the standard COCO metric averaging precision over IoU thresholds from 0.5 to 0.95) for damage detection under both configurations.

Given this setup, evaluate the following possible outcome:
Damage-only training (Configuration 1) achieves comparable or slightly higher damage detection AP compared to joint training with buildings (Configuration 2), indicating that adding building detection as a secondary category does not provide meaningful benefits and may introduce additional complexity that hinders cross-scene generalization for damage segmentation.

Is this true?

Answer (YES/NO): YES